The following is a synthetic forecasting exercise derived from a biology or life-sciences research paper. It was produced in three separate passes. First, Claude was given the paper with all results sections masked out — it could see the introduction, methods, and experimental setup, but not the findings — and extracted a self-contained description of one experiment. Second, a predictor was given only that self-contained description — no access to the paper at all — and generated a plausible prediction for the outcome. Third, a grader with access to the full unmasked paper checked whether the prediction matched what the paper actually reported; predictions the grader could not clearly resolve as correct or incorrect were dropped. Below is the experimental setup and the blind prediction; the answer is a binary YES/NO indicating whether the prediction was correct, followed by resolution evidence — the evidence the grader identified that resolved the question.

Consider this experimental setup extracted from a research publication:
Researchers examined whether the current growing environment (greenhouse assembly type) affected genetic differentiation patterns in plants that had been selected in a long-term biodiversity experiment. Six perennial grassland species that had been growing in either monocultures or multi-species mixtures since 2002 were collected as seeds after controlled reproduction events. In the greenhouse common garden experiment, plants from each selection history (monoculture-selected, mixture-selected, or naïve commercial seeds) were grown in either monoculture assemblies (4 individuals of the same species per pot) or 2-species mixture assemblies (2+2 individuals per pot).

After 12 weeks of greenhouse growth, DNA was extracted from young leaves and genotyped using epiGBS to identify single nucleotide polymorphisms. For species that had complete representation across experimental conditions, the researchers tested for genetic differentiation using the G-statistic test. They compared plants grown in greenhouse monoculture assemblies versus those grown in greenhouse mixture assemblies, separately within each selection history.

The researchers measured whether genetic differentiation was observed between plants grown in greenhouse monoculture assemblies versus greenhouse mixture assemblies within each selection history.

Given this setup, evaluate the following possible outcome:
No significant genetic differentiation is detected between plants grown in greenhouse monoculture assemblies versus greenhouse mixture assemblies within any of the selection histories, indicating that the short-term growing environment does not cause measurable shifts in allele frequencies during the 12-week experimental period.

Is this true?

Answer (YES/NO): YES